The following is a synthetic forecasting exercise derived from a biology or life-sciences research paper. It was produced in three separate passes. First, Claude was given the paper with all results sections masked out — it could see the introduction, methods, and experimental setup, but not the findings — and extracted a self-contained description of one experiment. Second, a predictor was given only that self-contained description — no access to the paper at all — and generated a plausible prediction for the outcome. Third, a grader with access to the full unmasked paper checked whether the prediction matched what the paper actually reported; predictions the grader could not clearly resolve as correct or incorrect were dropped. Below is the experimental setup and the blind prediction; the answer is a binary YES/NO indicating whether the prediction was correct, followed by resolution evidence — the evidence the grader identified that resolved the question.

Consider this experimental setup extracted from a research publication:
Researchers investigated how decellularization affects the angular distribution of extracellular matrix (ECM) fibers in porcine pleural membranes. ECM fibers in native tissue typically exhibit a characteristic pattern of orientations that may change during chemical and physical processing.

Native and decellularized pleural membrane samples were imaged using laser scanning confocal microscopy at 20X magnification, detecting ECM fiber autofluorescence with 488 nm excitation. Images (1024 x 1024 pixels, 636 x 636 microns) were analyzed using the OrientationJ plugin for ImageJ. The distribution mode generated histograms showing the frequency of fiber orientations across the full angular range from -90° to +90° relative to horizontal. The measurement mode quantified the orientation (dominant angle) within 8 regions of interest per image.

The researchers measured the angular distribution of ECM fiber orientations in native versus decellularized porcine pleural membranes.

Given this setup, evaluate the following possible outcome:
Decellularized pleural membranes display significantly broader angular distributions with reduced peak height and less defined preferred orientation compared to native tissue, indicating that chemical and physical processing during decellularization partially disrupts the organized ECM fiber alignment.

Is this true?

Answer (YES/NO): NO